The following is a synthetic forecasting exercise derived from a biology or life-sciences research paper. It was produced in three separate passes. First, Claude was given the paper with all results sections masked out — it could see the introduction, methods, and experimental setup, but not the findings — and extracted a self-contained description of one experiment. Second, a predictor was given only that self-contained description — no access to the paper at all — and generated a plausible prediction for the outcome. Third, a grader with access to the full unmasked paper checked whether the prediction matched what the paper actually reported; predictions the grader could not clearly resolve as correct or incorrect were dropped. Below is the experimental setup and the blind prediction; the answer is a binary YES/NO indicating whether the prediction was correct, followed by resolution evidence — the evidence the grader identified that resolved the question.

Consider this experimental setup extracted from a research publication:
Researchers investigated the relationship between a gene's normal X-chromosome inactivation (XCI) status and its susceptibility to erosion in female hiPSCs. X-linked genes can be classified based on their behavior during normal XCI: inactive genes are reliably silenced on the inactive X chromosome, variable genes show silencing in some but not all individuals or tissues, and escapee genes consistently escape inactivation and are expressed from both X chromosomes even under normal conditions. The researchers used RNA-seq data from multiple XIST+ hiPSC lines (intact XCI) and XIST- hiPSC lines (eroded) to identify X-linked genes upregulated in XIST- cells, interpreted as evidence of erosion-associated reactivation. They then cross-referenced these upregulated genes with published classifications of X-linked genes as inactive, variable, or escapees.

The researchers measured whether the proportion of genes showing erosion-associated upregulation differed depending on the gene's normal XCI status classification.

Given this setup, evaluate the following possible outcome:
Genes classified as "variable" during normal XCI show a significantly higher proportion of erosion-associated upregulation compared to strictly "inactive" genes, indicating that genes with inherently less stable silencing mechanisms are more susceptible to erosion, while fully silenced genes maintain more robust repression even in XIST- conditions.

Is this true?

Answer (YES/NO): YES